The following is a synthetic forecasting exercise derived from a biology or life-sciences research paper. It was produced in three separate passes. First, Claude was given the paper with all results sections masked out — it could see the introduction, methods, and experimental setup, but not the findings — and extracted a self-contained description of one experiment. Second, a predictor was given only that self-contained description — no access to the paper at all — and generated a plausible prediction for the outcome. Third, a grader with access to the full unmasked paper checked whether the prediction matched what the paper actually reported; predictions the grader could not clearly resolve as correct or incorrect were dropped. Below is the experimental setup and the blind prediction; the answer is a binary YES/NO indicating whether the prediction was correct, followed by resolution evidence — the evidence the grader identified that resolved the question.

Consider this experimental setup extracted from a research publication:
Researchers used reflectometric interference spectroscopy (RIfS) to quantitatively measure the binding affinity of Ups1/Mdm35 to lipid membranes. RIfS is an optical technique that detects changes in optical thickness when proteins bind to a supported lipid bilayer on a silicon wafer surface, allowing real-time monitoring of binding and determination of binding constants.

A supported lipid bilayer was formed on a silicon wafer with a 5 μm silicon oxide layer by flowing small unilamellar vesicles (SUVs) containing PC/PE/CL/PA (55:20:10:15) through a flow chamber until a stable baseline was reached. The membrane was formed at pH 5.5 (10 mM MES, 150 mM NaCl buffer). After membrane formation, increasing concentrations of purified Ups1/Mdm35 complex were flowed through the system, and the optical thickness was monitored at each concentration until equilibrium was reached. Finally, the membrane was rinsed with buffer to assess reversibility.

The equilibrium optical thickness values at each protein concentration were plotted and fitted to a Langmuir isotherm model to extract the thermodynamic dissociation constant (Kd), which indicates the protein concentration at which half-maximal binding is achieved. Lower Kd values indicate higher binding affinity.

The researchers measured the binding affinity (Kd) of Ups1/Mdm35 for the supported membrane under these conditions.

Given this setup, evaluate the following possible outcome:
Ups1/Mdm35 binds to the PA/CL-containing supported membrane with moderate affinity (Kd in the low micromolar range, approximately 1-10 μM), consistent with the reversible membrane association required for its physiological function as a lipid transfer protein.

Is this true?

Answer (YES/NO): NO